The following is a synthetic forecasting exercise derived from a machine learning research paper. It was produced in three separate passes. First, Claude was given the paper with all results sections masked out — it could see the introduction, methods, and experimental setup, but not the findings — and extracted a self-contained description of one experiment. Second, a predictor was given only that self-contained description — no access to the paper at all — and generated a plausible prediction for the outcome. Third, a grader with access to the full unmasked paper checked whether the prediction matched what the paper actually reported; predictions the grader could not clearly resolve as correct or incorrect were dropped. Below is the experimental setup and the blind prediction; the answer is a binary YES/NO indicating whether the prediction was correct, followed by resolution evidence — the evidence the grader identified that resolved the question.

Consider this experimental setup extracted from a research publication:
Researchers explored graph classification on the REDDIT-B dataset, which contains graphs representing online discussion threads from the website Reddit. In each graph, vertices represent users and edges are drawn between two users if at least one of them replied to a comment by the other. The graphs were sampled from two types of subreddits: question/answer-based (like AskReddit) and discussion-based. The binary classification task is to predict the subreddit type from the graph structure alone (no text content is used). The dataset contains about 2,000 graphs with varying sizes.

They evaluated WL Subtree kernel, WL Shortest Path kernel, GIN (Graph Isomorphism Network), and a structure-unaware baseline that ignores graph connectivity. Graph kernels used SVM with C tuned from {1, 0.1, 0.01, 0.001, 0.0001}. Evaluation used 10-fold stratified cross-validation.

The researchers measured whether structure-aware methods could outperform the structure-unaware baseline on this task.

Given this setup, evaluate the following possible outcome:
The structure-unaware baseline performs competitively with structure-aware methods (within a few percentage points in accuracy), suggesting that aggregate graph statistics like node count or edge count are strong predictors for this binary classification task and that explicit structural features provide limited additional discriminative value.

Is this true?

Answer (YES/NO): NO